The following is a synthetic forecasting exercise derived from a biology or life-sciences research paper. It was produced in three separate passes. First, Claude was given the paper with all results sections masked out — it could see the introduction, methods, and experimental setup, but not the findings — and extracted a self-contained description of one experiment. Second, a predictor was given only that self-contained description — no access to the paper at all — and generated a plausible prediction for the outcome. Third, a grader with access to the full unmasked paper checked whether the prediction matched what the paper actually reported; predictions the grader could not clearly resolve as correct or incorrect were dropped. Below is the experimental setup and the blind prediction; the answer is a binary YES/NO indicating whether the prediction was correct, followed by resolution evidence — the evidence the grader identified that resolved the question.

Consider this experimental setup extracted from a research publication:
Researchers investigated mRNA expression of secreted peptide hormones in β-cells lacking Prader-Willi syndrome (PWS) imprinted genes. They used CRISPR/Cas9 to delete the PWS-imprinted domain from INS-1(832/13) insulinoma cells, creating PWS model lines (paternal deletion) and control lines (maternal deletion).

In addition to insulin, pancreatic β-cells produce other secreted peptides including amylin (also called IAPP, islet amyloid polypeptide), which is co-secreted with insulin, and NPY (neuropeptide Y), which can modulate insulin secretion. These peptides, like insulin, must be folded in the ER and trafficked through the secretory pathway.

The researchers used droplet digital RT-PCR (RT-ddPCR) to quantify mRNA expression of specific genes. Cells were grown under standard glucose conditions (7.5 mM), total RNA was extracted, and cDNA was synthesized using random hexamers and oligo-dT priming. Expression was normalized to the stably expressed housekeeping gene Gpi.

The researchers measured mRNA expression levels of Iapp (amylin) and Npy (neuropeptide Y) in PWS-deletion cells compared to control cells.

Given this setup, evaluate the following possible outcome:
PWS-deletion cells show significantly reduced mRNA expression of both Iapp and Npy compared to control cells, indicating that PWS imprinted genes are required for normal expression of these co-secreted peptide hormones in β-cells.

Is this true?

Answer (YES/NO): YES